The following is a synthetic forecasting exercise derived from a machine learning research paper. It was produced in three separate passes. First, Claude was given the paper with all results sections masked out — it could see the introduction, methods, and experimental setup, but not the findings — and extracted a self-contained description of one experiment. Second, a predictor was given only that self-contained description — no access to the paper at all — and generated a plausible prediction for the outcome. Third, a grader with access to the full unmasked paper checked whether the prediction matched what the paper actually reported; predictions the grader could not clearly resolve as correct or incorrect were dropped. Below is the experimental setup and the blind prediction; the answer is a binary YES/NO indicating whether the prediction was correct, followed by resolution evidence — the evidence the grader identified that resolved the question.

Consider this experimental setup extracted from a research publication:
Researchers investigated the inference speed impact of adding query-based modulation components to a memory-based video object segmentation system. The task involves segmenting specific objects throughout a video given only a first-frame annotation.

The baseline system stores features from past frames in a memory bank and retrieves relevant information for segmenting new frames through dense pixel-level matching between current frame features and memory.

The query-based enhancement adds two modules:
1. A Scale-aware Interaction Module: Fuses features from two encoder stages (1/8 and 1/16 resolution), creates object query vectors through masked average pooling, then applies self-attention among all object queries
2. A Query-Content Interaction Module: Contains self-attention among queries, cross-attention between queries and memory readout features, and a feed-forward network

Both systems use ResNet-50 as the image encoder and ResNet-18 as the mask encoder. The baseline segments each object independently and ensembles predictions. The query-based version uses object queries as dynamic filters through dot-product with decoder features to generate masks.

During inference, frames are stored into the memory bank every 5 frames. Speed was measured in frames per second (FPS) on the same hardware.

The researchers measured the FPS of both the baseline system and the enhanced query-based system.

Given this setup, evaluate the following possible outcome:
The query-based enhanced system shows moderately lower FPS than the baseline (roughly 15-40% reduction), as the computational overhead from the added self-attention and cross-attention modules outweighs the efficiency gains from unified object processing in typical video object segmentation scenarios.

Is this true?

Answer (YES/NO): NO